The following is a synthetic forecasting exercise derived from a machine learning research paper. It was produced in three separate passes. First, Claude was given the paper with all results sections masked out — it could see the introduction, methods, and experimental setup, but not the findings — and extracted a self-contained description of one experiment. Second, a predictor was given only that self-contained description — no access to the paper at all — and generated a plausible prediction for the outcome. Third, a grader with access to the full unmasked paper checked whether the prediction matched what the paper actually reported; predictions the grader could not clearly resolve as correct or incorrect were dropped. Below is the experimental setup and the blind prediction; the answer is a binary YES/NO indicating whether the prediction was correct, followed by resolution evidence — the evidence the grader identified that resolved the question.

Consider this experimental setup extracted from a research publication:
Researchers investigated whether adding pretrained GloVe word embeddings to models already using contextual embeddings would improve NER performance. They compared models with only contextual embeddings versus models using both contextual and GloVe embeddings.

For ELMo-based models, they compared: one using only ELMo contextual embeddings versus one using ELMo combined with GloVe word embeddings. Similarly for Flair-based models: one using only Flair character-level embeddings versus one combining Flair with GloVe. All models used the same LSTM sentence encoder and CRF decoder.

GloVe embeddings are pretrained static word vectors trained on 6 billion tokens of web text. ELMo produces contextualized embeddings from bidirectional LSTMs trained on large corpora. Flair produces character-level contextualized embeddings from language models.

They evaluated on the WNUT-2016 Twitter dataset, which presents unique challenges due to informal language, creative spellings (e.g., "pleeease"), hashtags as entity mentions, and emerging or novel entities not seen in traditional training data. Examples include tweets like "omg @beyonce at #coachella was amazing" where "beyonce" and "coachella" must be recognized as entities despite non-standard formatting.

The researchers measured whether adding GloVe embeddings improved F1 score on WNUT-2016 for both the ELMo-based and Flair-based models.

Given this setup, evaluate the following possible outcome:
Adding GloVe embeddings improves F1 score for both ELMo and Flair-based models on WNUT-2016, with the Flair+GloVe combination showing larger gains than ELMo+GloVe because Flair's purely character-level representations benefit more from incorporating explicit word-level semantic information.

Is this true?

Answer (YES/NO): YES